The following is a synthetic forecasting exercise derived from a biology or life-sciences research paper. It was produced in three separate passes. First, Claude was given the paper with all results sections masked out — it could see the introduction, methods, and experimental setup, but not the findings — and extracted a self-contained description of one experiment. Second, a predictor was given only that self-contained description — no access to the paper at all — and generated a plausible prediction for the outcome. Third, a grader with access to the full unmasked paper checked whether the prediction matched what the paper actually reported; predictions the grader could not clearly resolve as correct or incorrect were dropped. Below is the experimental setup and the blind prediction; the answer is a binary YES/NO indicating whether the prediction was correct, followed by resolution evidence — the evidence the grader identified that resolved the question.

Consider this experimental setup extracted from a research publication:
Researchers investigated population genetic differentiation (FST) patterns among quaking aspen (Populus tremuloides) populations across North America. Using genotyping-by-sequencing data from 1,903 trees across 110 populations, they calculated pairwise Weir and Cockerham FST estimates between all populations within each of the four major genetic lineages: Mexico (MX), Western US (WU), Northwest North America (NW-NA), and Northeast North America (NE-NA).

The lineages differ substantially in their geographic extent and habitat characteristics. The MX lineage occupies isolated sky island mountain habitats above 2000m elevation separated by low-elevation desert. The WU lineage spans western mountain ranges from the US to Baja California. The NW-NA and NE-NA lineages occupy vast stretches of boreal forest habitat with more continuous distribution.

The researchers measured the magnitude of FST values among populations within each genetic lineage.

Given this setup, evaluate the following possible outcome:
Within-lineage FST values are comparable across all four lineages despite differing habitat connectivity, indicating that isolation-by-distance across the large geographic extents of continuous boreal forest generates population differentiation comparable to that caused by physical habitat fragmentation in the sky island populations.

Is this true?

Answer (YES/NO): NO